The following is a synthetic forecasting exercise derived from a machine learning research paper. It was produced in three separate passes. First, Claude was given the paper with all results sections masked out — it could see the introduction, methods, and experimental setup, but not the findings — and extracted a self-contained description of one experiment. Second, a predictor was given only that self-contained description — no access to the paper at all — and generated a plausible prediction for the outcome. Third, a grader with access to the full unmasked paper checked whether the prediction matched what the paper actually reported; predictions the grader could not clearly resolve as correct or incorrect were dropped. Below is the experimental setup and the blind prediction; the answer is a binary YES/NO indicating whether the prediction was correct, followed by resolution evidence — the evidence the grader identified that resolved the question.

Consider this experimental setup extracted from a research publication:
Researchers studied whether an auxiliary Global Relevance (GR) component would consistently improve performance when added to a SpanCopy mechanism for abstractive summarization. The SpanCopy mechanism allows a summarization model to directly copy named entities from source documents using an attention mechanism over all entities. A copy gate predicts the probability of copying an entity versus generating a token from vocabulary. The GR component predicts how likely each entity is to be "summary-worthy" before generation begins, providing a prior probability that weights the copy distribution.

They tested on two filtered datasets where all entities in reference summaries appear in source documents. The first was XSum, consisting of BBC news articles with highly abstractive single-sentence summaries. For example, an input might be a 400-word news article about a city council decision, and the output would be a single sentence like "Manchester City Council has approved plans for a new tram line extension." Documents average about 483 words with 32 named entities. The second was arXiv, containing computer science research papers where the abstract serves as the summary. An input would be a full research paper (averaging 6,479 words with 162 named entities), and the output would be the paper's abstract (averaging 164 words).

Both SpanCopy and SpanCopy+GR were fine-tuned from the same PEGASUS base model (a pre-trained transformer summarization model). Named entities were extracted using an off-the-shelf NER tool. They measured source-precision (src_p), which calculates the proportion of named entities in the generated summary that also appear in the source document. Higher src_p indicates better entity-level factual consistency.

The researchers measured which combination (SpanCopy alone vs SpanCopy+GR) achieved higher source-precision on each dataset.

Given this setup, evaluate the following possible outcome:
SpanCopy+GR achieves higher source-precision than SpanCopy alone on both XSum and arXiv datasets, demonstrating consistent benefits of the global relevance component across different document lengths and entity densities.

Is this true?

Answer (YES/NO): NO